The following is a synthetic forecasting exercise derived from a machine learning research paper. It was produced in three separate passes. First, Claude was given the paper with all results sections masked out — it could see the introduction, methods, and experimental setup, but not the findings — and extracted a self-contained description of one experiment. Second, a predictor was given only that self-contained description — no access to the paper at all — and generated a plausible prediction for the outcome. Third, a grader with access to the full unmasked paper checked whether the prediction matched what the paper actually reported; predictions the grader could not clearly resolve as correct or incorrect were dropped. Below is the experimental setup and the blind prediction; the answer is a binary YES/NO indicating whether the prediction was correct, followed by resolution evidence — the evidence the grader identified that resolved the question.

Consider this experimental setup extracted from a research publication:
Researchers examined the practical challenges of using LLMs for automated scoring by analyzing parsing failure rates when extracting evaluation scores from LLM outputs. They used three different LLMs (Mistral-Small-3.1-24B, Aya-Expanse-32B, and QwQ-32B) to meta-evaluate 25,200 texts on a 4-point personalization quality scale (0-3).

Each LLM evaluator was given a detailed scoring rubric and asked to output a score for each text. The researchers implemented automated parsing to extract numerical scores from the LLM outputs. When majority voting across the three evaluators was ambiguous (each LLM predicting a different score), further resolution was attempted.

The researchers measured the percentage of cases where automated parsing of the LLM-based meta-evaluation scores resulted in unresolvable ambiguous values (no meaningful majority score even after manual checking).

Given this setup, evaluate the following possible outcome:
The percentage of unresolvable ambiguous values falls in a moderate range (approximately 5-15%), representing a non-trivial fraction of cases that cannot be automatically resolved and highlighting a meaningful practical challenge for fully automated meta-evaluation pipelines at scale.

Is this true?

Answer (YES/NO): NO